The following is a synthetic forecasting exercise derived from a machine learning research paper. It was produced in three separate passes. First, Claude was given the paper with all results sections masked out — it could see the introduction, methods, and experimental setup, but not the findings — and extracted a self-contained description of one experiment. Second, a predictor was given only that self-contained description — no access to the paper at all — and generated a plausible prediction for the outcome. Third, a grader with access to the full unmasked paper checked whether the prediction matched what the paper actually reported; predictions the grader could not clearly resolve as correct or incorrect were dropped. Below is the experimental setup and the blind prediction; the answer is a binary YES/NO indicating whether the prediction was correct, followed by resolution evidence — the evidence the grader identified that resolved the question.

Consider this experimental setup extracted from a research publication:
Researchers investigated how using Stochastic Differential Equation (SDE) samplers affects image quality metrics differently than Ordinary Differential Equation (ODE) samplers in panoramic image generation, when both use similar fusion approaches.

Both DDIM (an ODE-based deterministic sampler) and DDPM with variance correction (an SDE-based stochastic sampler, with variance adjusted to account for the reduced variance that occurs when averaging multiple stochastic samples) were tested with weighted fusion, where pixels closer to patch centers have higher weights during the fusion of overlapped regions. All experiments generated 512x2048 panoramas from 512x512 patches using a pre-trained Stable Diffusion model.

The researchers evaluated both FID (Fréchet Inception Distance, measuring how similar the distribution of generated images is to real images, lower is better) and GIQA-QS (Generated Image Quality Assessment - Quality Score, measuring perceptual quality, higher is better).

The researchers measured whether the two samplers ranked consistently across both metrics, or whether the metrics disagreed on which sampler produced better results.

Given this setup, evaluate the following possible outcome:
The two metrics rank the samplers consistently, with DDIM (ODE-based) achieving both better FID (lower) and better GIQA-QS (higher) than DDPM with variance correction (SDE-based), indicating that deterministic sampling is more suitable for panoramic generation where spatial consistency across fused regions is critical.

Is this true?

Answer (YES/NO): NO